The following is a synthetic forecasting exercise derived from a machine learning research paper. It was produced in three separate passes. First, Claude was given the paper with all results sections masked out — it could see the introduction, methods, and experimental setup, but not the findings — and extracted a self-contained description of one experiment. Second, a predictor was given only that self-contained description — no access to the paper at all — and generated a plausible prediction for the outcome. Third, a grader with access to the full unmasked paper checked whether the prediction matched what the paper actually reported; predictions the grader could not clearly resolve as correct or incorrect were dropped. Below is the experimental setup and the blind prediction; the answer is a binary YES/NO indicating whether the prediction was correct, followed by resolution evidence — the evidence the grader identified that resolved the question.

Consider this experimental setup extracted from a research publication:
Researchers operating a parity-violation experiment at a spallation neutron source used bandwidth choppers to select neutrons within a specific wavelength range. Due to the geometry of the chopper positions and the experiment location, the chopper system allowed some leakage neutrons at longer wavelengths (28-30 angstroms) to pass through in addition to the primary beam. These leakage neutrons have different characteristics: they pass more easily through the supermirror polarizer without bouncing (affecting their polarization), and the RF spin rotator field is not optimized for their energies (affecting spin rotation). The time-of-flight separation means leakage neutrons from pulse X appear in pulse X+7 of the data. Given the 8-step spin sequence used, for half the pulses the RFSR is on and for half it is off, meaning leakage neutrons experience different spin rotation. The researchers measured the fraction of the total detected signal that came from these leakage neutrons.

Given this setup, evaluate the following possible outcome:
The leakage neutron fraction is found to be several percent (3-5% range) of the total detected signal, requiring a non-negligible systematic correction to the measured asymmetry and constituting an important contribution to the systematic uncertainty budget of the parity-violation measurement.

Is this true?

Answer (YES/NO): NO